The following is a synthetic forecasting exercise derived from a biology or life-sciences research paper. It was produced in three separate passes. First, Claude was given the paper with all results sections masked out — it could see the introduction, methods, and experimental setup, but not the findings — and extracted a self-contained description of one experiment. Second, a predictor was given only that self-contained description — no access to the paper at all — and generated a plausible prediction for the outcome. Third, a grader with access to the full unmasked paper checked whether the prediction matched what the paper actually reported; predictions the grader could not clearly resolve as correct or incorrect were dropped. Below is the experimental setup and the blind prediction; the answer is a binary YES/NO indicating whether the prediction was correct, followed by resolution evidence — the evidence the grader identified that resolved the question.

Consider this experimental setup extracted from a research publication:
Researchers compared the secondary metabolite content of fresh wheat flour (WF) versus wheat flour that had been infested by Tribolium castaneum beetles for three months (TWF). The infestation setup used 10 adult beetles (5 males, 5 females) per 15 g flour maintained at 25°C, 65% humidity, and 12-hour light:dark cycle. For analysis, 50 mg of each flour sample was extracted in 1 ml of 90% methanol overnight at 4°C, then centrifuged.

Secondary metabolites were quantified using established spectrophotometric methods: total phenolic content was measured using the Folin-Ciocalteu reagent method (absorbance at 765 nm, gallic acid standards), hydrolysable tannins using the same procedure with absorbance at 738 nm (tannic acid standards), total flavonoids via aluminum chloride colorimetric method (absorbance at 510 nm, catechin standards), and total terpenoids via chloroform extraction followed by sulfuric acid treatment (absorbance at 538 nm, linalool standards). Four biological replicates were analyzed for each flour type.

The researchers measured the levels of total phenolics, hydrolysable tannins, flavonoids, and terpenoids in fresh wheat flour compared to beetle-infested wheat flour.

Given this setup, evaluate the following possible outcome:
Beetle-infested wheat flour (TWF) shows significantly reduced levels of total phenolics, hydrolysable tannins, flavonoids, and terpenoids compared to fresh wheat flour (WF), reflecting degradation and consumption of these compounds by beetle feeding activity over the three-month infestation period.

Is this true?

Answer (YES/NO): NO